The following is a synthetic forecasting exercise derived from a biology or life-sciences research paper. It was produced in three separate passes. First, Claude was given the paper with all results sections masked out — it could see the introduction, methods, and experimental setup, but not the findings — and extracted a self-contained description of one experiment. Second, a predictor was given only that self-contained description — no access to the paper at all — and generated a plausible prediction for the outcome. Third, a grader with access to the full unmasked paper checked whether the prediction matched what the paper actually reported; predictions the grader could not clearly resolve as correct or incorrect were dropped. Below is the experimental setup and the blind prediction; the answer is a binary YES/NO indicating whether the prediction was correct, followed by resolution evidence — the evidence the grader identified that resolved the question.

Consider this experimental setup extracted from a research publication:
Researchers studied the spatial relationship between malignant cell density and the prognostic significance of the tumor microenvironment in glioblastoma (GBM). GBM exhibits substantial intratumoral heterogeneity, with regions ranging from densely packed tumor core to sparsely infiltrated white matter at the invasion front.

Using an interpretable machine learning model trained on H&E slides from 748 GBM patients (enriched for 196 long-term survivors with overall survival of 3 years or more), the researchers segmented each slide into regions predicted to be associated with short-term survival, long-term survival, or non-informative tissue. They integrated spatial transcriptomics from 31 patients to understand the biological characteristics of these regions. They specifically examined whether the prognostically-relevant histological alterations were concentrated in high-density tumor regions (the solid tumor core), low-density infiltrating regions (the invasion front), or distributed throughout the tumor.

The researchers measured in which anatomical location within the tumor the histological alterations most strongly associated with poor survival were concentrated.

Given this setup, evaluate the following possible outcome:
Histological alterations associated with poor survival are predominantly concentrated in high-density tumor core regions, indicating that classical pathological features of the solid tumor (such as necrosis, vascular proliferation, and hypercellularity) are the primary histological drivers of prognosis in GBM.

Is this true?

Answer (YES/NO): NO